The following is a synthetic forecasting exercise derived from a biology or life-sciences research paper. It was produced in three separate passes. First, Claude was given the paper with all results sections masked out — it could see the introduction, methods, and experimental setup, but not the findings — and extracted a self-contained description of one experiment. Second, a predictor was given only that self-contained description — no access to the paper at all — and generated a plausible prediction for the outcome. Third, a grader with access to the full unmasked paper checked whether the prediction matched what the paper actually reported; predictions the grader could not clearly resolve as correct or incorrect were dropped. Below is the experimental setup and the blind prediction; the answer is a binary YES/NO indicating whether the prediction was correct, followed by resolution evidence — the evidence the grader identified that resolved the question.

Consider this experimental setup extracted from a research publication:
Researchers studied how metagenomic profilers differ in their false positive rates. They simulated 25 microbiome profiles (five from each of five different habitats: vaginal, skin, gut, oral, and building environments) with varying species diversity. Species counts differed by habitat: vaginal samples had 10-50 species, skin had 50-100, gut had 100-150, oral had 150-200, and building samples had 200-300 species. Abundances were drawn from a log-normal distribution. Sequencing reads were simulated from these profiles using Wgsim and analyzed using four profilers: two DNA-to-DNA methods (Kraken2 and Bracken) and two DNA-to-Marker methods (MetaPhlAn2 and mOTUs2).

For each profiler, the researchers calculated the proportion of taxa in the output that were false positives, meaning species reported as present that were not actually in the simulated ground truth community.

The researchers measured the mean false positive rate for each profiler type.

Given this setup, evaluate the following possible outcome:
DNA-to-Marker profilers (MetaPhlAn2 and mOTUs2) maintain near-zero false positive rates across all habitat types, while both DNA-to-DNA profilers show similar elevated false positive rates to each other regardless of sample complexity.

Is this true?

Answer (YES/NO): NO